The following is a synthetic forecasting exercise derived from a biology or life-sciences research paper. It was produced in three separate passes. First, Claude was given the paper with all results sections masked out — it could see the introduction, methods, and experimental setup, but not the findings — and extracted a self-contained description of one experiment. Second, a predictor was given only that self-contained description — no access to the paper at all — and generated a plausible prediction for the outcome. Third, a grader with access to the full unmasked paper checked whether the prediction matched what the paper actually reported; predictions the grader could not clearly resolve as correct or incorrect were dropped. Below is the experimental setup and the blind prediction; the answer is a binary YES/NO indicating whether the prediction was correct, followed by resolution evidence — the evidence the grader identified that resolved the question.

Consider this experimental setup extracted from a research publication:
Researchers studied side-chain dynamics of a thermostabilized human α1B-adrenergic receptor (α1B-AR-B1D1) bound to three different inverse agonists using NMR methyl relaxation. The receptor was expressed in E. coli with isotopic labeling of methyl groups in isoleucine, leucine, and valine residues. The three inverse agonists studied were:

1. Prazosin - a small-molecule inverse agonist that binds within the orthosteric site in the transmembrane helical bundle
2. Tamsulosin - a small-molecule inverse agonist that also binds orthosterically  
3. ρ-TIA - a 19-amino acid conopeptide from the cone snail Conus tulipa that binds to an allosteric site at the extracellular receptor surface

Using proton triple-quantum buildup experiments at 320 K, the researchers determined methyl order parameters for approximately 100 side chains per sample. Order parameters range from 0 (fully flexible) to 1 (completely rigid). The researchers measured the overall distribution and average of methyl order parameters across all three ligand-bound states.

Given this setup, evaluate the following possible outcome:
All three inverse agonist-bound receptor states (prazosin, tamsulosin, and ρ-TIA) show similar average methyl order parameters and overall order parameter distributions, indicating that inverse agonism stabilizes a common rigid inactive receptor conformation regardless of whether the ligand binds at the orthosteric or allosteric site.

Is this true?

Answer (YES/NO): YES